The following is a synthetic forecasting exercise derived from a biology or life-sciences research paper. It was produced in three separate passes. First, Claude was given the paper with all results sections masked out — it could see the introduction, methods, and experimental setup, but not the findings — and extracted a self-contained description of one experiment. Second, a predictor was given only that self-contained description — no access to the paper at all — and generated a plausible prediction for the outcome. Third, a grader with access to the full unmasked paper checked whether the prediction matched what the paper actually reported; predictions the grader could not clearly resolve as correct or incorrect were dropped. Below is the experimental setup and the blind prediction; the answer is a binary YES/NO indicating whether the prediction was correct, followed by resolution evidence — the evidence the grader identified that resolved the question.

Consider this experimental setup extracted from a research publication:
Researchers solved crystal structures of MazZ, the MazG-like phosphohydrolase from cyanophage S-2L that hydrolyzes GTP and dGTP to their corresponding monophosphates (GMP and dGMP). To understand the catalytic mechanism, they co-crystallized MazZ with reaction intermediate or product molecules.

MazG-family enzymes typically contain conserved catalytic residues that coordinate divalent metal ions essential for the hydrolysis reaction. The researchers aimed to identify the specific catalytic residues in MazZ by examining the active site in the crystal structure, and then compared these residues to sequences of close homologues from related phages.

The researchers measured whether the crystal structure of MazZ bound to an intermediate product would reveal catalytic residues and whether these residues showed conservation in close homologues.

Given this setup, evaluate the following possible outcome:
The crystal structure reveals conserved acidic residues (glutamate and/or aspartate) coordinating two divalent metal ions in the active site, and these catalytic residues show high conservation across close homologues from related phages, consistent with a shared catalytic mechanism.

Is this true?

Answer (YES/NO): NO